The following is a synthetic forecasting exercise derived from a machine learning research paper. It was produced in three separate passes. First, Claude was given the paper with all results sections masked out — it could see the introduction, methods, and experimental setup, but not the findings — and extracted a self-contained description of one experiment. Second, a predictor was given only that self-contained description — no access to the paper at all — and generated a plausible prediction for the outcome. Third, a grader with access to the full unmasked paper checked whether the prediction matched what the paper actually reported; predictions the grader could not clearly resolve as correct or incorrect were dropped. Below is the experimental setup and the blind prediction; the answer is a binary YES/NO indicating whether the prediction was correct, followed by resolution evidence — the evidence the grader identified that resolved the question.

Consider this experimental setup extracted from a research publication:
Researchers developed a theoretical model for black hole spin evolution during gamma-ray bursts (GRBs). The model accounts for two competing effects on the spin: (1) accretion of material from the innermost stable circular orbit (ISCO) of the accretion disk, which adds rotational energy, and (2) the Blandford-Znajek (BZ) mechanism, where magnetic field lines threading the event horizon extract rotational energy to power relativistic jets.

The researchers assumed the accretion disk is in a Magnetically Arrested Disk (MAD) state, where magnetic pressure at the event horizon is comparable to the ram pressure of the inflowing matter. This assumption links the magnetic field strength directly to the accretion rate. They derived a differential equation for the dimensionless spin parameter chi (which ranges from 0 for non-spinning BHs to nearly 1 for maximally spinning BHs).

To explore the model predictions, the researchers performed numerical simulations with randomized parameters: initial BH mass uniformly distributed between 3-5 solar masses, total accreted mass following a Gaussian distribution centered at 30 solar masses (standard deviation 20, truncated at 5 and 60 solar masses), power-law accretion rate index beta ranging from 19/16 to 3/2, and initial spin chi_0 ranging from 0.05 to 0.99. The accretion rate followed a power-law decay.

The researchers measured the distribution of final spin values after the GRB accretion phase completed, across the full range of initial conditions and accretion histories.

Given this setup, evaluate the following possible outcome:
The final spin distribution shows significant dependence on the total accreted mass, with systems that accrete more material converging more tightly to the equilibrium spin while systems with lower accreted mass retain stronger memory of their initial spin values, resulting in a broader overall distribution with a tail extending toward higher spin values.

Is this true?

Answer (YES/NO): NO